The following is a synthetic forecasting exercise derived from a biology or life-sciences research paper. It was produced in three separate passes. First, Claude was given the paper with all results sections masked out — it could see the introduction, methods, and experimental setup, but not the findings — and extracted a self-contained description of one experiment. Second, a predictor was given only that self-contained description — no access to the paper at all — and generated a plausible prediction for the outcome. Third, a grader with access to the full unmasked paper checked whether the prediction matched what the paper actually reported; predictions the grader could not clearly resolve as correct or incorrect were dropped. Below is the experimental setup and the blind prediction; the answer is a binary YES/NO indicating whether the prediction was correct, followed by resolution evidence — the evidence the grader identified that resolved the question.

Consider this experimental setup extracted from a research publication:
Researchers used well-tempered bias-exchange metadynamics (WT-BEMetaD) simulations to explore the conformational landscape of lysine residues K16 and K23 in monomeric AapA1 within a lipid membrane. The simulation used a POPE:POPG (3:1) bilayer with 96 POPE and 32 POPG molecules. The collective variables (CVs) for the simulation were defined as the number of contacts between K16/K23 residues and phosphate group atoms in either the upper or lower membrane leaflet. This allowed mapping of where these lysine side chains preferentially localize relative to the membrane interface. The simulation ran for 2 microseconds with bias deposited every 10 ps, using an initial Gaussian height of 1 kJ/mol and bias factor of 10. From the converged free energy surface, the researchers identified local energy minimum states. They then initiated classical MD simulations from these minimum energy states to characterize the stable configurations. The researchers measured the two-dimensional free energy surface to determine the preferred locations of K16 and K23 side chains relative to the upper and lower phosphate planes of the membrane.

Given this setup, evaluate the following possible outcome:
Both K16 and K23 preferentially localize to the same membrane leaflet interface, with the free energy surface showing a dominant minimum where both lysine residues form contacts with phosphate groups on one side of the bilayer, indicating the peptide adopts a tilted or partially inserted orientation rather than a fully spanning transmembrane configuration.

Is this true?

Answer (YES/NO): NO